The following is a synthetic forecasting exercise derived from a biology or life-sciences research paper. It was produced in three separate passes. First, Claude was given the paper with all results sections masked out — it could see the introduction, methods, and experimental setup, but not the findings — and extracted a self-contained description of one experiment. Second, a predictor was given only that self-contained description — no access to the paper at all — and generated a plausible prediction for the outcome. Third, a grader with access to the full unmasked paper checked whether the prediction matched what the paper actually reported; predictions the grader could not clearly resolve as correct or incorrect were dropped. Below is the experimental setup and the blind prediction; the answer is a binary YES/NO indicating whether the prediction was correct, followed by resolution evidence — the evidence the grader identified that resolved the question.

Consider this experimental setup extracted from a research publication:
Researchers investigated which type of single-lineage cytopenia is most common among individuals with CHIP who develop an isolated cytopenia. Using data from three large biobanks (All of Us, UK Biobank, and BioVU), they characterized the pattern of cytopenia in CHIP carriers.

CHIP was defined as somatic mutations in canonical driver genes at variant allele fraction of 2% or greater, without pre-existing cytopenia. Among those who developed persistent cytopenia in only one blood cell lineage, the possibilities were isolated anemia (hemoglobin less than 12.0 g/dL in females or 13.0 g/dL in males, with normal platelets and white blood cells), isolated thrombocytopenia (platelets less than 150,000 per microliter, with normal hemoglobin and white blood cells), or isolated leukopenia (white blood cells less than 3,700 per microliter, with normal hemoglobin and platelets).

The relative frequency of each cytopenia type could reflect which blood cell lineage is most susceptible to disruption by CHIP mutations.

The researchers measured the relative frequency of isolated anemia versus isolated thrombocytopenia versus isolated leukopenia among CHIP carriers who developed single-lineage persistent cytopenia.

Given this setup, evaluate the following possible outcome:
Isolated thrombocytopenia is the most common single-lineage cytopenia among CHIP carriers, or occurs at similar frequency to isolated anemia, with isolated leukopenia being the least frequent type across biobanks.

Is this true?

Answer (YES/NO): NO